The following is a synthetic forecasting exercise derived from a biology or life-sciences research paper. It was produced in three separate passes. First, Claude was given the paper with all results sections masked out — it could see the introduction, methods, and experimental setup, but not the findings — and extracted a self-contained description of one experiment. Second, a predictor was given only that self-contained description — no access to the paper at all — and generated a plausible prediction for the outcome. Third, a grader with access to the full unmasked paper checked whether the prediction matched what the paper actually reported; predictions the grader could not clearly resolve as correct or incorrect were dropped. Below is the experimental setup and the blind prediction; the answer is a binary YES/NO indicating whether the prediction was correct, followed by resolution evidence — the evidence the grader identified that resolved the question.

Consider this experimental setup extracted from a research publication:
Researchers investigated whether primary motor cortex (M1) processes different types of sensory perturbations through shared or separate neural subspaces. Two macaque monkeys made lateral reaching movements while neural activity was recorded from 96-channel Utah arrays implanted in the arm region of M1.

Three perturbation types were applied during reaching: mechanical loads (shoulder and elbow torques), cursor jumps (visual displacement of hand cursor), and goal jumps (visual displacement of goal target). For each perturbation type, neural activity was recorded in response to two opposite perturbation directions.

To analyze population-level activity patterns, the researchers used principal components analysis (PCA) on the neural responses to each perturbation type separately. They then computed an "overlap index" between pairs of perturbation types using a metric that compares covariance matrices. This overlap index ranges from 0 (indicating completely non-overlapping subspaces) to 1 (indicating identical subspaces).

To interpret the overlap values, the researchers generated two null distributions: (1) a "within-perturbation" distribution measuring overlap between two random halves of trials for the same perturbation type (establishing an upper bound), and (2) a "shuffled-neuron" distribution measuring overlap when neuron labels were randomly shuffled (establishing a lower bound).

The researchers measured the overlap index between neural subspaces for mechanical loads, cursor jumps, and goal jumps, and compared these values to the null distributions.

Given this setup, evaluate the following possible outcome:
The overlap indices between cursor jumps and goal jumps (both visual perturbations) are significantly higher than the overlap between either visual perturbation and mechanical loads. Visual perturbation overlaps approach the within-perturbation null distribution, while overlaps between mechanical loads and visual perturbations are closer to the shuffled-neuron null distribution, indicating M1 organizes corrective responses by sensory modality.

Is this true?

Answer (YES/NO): NO